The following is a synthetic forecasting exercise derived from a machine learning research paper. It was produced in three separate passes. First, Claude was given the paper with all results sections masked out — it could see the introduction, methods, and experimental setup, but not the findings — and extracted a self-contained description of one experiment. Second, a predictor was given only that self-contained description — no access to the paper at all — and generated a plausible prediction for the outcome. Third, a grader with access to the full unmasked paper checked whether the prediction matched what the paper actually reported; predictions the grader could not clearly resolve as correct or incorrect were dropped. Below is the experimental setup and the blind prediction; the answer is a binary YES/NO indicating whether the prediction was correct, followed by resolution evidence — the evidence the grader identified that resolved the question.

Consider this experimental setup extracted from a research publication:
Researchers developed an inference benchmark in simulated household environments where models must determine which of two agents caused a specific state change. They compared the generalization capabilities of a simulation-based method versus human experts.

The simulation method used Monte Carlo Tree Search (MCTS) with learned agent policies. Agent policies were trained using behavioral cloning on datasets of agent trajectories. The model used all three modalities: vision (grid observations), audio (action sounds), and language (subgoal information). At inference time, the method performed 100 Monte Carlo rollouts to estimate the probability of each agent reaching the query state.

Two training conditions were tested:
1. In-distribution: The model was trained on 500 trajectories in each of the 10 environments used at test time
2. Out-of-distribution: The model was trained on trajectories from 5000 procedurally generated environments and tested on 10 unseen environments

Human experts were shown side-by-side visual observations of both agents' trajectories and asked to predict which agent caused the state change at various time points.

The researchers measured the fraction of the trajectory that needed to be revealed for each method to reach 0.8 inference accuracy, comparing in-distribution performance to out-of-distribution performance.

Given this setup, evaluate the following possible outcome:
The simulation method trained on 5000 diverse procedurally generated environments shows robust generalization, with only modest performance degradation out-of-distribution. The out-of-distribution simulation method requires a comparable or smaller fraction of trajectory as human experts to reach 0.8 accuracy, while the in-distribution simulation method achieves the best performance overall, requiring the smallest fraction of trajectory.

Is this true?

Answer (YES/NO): NO